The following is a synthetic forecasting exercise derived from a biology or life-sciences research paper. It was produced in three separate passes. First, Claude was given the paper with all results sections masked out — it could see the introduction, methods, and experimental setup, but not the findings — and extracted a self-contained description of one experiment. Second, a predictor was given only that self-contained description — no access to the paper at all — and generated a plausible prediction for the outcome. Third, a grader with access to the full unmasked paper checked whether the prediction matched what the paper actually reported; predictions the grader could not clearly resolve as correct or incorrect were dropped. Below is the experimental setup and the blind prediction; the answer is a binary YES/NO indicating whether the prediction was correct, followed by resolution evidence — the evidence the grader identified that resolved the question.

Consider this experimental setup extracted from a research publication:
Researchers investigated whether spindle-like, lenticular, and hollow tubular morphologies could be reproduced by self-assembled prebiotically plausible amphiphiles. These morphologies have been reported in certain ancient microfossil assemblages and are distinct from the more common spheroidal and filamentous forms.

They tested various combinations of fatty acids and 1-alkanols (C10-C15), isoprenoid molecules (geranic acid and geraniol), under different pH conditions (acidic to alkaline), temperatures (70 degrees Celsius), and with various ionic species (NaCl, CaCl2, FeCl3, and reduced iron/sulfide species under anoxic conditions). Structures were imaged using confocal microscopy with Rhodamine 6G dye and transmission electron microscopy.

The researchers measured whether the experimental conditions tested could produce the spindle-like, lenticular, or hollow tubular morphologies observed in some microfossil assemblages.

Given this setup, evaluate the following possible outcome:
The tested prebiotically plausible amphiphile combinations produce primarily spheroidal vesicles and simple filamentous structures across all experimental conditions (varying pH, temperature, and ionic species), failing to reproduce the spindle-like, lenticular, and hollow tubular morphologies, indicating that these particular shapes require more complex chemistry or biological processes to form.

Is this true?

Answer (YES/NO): YES